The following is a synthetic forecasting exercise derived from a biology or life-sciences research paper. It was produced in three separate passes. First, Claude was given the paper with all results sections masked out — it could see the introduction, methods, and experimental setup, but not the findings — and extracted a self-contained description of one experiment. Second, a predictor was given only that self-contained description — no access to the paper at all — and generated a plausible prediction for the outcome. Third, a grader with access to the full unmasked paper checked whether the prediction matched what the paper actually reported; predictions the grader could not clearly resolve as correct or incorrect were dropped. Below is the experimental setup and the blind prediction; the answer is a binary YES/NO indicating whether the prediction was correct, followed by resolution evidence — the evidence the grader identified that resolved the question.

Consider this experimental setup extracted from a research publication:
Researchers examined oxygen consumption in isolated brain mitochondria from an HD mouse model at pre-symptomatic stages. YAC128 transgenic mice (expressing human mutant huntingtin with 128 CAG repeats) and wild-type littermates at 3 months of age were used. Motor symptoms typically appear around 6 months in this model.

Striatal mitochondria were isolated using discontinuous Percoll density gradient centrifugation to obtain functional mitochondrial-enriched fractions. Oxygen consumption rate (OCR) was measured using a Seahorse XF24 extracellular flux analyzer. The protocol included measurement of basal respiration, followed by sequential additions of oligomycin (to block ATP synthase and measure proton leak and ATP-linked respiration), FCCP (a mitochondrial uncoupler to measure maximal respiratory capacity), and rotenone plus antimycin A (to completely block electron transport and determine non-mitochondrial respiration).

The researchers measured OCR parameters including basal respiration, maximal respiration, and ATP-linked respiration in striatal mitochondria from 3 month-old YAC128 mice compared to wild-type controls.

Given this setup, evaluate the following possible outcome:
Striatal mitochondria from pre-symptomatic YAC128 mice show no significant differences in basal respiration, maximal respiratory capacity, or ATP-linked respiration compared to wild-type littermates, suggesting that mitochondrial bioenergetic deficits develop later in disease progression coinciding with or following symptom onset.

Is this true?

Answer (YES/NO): NO